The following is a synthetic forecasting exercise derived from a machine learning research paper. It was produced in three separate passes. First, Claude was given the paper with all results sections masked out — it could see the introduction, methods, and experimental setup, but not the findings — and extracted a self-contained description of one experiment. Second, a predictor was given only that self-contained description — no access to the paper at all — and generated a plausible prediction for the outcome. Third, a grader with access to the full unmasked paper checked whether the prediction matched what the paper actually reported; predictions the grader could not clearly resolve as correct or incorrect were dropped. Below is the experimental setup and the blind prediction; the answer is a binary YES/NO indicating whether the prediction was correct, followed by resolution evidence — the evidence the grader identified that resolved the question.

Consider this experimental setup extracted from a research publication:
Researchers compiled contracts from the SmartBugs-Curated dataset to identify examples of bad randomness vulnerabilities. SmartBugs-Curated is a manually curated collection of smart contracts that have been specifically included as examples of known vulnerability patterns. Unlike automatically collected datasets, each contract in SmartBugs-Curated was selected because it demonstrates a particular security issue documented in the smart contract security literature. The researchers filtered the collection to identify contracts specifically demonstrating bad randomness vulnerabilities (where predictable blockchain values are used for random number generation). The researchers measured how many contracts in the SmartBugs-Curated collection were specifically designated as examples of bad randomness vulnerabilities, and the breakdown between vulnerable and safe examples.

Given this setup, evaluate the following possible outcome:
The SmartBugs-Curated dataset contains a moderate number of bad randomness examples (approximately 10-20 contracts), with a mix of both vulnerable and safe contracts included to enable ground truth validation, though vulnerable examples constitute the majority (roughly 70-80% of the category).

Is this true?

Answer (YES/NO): NO